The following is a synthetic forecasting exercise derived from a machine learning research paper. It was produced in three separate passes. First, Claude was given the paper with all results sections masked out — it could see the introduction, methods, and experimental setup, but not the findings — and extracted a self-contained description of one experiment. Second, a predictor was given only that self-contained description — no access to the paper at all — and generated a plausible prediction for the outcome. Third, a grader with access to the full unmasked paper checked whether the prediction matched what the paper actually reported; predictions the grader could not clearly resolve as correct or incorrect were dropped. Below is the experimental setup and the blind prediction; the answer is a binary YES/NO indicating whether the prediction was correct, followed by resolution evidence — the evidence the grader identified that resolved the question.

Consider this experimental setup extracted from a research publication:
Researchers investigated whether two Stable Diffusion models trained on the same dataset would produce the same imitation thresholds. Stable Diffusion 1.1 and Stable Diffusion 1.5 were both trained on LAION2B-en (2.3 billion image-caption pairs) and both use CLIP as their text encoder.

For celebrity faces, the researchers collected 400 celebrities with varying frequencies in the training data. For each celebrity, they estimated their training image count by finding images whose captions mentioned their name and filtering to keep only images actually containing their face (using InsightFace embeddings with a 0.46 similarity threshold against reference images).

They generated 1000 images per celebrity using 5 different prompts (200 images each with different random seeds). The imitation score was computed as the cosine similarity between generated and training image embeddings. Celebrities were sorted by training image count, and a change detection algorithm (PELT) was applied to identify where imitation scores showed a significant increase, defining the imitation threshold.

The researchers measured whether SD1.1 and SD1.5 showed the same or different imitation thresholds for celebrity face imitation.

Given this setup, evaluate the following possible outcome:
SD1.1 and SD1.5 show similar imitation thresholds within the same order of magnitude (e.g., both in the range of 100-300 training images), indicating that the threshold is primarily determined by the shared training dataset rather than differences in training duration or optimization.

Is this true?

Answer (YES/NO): YES